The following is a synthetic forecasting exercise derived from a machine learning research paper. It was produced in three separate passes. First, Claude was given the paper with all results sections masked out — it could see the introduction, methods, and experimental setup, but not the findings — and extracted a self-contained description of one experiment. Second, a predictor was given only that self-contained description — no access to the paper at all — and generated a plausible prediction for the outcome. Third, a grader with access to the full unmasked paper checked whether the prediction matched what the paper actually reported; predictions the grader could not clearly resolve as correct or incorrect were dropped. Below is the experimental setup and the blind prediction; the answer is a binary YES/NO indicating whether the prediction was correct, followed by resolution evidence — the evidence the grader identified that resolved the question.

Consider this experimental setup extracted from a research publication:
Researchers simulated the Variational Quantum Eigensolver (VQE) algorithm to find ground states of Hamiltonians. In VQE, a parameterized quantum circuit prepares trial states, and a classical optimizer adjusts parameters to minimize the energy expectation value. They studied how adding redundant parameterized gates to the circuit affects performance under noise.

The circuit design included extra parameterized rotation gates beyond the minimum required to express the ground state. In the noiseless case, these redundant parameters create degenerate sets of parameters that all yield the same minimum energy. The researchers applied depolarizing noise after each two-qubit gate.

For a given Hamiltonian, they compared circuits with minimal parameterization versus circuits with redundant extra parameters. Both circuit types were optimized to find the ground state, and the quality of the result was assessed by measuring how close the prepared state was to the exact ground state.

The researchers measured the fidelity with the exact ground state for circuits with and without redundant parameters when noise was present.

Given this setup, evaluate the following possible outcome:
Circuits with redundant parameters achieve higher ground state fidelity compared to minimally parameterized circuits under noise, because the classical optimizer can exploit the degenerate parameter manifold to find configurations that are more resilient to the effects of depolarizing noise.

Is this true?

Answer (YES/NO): NO